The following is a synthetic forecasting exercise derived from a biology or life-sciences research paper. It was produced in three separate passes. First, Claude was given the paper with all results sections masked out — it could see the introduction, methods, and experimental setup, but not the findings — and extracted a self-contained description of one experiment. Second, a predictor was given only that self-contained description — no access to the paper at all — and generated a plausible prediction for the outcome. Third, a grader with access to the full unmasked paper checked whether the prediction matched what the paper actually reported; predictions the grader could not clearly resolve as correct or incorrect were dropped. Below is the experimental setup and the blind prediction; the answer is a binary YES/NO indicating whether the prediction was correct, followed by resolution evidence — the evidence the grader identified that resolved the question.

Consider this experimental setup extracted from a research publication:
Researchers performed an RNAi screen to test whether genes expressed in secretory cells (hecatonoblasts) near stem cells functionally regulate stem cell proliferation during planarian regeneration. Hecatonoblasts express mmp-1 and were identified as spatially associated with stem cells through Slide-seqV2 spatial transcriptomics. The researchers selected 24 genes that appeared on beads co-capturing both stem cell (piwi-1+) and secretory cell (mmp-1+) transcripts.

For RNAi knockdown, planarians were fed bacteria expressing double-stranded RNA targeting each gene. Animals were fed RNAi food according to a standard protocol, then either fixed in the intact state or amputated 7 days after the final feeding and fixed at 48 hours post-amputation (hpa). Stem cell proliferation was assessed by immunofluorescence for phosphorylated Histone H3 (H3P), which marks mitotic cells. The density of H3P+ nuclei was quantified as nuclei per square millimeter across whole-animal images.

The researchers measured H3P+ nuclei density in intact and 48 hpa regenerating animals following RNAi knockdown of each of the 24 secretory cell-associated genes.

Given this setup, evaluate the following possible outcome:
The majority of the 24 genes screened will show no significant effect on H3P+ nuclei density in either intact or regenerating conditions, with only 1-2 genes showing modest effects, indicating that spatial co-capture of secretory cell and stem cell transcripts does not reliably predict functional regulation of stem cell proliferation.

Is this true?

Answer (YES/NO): NO